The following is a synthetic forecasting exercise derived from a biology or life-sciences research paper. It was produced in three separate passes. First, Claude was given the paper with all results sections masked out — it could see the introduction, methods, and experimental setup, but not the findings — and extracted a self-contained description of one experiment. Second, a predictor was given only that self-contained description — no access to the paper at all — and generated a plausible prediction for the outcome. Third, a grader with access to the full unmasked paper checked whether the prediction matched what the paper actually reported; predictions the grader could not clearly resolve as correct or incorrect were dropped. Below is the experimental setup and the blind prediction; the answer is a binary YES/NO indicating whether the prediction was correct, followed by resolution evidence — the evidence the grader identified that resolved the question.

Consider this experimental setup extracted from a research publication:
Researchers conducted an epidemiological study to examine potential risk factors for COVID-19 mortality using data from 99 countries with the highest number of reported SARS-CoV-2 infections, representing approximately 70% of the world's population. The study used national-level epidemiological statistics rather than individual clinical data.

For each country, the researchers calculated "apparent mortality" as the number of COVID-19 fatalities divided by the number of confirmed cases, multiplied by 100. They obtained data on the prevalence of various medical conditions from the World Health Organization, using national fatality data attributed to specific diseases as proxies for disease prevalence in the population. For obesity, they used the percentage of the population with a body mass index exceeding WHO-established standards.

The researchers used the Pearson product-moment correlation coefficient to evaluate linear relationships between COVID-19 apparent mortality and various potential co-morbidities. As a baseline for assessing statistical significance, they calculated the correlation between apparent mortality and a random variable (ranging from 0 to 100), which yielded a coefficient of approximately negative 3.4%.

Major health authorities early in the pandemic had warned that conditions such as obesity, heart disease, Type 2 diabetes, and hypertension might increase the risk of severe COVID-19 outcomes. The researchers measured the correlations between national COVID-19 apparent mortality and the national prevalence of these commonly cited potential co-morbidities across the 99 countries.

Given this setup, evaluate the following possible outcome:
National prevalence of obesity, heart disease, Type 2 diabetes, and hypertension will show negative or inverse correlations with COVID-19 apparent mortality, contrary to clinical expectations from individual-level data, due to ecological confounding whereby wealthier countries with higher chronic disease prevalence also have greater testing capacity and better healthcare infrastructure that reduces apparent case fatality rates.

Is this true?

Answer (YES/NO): NO